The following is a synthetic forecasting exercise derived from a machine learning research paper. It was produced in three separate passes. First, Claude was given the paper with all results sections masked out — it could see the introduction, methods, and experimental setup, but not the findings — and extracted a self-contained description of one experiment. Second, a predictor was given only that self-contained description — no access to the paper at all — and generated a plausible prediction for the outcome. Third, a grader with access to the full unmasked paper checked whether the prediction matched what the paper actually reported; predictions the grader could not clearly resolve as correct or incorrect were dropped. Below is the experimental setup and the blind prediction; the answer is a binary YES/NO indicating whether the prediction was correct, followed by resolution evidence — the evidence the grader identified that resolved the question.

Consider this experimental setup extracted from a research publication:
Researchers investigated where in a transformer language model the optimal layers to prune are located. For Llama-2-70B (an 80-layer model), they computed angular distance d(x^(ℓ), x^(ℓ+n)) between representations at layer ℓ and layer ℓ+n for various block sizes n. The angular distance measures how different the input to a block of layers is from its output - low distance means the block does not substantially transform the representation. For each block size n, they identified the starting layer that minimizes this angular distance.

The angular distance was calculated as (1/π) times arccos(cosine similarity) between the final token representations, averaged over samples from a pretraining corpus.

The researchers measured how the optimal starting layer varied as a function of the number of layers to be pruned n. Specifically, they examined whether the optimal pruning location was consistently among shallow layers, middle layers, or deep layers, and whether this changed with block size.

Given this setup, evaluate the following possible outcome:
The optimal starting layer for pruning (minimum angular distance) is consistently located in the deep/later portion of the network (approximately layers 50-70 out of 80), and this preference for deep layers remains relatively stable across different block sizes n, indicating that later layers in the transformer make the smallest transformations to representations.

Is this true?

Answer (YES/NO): NO